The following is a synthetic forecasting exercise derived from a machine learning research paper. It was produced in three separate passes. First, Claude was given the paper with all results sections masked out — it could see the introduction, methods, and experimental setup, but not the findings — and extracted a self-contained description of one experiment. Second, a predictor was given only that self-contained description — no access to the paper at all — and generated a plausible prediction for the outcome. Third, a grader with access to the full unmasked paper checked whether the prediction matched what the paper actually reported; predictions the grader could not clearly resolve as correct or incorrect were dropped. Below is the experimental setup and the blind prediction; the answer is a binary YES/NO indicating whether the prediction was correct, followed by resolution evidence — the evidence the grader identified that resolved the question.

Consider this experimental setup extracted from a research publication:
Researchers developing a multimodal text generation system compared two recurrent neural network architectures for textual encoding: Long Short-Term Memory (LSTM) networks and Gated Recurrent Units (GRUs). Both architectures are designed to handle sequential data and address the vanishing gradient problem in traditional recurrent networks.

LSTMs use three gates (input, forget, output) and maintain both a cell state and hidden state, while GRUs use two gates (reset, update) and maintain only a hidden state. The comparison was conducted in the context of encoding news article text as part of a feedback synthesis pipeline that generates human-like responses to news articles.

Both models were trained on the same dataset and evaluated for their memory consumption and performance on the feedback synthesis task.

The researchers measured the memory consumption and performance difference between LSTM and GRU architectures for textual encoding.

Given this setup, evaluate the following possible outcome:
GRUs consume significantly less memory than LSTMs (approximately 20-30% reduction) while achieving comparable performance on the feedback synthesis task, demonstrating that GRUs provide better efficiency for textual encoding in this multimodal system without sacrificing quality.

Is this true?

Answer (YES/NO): YES